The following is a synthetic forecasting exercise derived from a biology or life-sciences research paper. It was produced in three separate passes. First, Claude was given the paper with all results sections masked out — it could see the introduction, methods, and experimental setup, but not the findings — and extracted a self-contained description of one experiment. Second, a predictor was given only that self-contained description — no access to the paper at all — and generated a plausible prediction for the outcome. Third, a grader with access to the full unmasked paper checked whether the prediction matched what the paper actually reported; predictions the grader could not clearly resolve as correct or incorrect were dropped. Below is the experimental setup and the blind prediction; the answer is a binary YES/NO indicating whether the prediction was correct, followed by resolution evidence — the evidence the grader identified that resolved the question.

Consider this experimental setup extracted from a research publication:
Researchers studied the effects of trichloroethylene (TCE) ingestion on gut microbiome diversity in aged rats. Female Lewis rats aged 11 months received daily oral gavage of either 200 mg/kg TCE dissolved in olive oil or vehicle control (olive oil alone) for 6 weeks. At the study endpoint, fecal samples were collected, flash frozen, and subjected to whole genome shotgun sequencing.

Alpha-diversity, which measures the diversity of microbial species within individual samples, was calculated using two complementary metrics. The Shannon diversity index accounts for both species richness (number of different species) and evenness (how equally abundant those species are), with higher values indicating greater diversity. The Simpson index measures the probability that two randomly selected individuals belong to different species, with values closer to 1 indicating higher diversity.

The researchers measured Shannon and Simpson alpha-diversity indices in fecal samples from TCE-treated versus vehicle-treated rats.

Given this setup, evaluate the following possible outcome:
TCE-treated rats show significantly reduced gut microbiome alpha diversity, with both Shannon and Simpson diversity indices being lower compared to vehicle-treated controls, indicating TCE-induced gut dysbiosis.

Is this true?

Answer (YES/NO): NO